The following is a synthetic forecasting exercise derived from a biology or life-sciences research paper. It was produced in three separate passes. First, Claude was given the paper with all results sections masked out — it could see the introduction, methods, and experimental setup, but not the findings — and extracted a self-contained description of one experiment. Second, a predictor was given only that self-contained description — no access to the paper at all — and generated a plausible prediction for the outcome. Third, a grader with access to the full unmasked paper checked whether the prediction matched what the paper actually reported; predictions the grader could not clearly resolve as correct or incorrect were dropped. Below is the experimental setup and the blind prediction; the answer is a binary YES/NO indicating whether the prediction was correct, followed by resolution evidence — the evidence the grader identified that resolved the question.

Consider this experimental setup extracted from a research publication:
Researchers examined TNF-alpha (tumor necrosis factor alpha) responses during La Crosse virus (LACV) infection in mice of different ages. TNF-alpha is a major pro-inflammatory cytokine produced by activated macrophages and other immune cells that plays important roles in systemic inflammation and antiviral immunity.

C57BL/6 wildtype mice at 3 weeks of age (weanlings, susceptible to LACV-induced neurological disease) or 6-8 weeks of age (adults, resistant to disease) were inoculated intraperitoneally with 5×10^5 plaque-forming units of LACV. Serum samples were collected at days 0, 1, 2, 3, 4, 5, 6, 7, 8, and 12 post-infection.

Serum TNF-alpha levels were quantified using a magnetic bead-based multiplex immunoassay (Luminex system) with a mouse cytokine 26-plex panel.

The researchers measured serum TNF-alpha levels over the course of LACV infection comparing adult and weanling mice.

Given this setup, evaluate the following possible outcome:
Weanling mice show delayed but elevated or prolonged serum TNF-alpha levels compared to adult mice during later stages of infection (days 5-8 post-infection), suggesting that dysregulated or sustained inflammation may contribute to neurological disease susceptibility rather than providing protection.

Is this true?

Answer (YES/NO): NO